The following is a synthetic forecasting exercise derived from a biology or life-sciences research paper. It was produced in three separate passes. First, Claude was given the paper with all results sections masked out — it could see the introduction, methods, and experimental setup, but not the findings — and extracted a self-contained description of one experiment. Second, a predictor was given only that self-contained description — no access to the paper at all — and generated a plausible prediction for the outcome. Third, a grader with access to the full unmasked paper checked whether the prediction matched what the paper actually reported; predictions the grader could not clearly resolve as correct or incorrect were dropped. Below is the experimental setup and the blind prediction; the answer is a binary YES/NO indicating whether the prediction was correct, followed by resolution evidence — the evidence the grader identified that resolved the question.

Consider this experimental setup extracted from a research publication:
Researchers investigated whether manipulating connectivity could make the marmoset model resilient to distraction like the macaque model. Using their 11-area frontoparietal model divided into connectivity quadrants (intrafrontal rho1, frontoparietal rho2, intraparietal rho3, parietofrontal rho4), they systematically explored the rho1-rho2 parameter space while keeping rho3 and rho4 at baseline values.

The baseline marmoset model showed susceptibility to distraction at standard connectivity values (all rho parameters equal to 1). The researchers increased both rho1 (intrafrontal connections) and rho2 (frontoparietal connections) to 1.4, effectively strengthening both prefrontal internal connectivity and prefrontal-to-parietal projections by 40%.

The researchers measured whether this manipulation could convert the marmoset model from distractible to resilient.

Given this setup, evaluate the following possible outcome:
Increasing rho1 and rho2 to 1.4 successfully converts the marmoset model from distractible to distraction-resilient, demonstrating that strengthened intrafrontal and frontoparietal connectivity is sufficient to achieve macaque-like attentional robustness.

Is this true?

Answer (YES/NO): YES